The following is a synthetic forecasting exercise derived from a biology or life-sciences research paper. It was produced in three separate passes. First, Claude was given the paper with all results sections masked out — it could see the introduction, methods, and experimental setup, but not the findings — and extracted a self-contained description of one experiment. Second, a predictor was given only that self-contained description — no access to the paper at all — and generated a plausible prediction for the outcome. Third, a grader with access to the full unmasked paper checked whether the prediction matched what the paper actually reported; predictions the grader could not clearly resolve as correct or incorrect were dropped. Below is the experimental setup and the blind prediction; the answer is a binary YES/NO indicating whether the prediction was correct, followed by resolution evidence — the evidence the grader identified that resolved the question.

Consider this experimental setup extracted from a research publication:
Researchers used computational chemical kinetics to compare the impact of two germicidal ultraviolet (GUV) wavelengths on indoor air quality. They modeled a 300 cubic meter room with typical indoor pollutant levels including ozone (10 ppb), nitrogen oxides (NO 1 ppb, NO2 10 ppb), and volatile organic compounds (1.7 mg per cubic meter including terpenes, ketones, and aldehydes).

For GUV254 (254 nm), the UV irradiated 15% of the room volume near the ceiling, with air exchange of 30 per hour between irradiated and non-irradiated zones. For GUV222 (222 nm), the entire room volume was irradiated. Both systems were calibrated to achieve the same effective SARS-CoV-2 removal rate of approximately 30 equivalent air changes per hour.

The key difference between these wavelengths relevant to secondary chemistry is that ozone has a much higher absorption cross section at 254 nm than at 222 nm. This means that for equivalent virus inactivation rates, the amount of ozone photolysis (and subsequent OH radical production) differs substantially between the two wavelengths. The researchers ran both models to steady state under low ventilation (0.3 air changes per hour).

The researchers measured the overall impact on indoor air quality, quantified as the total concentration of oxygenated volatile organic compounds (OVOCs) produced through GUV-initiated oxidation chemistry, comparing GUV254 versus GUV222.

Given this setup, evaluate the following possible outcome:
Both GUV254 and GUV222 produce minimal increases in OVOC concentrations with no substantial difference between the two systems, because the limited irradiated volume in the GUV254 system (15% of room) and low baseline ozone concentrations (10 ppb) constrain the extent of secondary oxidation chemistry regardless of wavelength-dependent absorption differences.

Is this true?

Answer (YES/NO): NO